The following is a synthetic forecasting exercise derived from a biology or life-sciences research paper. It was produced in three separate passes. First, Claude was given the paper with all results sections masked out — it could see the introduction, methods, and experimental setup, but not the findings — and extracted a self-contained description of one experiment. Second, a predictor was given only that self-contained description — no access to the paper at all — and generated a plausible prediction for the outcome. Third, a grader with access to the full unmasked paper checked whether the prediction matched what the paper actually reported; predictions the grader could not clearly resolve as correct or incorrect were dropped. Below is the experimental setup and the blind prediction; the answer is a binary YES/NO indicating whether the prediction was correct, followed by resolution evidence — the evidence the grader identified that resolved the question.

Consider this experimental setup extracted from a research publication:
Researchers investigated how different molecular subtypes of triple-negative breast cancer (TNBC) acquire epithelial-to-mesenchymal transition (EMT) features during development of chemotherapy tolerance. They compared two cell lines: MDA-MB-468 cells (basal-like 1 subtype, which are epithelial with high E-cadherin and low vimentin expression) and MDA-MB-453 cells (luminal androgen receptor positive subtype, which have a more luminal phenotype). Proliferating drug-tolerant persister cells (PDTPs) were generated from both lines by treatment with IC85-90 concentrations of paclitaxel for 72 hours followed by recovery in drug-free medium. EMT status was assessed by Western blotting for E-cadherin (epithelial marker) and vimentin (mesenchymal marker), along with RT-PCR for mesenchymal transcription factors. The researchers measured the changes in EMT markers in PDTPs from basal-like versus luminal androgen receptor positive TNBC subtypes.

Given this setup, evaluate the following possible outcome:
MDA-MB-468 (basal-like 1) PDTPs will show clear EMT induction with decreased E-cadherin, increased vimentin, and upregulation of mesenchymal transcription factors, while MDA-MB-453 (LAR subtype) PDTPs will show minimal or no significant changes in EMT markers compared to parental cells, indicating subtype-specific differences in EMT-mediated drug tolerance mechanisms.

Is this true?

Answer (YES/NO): NO